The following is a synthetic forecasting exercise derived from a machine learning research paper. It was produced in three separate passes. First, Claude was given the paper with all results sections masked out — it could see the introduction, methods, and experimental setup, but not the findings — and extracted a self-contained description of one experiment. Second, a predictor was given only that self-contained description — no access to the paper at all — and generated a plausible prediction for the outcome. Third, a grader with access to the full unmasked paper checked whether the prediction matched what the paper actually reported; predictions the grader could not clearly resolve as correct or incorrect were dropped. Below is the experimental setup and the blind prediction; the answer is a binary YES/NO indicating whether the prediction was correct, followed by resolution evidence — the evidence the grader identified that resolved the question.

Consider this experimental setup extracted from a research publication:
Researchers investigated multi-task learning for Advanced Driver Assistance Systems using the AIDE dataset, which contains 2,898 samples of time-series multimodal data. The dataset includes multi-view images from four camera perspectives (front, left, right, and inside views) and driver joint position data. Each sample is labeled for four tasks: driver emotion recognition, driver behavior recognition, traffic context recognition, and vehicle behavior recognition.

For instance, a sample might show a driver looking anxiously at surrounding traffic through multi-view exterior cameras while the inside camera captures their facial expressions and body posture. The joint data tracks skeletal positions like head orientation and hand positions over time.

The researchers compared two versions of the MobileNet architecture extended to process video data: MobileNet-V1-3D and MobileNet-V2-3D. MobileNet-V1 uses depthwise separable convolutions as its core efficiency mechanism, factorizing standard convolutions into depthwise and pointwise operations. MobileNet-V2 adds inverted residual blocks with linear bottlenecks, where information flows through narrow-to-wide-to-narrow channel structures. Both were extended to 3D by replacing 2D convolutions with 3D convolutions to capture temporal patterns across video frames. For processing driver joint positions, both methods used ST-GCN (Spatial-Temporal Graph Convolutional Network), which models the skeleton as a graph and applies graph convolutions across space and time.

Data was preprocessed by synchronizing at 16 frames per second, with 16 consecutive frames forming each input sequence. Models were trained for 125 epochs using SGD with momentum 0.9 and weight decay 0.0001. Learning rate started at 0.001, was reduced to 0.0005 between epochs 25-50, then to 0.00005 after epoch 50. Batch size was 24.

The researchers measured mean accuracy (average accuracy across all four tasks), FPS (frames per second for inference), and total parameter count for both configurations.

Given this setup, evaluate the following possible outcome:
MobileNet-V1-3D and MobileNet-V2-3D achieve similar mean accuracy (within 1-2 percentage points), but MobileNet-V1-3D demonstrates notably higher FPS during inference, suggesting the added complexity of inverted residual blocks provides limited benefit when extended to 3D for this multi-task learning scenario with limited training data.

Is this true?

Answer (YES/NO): YES